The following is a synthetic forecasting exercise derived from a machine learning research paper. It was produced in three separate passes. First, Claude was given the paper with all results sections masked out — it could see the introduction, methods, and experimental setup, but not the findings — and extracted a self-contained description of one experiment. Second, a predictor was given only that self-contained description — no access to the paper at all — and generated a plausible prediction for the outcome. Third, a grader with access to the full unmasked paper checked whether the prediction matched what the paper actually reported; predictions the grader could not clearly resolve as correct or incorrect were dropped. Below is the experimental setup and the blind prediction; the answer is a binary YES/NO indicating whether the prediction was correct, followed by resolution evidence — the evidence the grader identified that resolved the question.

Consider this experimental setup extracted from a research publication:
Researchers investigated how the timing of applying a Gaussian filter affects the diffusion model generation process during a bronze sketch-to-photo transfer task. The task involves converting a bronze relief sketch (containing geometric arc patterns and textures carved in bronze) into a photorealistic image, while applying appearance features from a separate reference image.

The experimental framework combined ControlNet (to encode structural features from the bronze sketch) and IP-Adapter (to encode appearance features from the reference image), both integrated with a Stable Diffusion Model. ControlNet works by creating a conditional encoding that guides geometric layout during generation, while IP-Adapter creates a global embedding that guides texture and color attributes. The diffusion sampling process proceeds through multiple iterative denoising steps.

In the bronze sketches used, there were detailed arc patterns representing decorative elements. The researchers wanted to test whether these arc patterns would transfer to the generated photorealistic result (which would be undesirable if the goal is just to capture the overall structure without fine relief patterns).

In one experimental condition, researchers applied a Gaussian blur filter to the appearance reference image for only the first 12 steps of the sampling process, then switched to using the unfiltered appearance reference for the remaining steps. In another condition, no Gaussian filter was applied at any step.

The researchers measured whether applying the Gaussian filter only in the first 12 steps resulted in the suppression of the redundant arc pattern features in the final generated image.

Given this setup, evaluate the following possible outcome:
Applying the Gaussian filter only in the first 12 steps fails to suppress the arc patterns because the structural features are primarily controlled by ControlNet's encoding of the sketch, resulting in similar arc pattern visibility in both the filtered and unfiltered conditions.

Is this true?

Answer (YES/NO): NO